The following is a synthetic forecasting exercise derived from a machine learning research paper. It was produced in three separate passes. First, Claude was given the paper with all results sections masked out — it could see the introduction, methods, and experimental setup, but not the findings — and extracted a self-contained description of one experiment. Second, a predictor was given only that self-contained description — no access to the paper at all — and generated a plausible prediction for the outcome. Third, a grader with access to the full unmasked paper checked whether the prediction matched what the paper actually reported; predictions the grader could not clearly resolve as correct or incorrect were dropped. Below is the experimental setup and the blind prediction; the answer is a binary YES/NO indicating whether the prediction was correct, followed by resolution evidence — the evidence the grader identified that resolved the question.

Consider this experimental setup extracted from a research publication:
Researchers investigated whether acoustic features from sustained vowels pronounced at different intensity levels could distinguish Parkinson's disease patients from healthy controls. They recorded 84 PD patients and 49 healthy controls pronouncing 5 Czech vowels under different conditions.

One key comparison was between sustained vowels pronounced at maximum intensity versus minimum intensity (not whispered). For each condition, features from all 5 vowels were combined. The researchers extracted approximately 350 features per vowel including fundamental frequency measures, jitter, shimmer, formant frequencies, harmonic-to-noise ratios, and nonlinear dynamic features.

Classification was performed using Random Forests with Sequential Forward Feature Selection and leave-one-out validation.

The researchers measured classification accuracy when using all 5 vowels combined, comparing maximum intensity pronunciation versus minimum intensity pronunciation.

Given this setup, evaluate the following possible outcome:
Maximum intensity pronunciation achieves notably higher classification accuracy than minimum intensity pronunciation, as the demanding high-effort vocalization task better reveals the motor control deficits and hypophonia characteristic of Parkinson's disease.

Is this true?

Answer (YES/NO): NO